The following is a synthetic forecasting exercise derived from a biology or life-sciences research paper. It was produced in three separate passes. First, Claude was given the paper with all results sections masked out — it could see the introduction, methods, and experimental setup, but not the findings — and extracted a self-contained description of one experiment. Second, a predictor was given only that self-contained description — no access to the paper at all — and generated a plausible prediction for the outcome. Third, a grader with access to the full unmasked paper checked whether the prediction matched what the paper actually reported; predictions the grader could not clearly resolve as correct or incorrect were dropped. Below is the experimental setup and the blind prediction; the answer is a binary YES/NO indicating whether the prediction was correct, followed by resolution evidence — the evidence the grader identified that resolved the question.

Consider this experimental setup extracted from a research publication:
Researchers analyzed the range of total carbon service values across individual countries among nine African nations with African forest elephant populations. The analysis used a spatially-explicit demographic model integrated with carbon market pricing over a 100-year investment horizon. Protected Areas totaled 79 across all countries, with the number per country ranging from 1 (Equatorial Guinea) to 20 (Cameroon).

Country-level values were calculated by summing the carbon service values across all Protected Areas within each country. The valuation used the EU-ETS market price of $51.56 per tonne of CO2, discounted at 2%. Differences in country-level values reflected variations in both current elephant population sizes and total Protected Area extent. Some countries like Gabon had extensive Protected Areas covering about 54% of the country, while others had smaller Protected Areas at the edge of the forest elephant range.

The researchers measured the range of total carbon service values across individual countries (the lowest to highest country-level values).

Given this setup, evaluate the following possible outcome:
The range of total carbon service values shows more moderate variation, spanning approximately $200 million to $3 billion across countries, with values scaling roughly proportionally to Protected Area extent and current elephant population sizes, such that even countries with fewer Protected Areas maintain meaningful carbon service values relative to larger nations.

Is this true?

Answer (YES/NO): NO